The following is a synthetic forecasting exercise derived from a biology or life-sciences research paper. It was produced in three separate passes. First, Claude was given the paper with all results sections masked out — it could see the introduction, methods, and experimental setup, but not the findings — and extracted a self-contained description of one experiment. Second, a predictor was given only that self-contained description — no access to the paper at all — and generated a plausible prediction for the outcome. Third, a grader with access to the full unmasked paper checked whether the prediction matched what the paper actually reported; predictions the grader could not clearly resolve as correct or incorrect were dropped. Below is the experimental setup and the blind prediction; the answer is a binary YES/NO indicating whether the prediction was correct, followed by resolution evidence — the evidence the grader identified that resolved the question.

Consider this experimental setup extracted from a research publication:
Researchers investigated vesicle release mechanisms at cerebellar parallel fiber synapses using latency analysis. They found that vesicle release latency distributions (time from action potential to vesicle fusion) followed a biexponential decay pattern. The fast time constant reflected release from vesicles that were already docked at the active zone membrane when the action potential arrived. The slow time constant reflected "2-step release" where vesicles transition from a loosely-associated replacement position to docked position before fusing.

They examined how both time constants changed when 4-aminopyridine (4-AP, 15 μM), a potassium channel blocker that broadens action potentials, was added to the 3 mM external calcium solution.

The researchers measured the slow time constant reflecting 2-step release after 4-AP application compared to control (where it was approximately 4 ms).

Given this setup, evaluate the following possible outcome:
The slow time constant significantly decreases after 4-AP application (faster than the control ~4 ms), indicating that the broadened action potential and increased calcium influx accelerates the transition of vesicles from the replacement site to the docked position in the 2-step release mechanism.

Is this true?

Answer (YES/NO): NO